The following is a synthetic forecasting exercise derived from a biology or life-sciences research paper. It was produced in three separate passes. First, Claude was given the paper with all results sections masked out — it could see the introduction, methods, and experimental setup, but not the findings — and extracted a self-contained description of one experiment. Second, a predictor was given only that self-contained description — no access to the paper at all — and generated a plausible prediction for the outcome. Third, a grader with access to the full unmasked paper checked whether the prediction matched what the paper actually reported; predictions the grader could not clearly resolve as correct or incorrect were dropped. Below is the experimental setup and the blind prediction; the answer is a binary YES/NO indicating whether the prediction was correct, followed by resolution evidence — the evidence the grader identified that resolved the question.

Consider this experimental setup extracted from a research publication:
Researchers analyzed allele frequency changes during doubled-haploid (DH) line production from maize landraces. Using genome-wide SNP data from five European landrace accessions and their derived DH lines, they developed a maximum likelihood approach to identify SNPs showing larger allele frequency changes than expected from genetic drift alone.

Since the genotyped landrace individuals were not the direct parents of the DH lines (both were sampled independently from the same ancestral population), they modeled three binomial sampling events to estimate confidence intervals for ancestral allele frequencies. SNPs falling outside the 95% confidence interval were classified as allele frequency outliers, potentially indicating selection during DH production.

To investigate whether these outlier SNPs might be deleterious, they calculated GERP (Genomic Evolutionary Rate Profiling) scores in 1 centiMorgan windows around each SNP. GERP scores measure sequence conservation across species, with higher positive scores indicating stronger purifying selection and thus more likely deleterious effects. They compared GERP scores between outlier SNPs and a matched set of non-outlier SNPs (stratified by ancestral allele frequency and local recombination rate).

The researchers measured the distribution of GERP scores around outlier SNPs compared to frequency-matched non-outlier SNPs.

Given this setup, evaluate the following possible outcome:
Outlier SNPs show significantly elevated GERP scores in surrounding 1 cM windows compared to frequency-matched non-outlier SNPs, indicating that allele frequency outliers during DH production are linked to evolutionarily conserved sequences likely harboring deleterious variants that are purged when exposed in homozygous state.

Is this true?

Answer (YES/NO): NO